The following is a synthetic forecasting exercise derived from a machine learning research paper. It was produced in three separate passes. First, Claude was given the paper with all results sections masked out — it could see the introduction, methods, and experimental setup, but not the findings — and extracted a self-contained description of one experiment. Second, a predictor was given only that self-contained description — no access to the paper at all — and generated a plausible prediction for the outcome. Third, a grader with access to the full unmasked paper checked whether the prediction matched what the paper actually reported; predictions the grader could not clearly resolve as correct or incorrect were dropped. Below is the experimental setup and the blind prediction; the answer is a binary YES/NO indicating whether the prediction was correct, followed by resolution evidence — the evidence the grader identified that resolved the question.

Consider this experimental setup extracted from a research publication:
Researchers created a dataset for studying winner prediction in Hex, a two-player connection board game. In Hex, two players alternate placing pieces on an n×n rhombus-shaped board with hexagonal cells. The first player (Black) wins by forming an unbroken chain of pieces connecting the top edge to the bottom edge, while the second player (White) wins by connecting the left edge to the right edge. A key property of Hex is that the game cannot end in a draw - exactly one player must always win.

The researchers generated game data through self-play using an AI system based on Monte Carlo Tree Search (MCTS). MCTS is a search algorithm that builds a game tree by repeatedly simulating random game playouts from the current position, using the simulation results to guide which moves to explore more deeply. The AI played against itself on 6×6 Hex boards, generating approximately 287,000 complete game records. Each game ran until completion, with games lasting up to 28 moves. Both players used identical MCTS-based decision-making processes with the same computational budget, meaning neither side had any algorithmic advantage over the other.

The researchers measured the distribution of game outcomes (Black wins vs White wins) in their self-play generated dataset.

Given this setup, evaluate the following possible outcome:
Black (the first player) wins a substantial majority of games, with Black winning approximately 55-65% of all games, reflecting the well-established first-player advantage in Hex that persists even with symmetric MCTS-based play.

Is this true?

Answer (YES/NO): YES